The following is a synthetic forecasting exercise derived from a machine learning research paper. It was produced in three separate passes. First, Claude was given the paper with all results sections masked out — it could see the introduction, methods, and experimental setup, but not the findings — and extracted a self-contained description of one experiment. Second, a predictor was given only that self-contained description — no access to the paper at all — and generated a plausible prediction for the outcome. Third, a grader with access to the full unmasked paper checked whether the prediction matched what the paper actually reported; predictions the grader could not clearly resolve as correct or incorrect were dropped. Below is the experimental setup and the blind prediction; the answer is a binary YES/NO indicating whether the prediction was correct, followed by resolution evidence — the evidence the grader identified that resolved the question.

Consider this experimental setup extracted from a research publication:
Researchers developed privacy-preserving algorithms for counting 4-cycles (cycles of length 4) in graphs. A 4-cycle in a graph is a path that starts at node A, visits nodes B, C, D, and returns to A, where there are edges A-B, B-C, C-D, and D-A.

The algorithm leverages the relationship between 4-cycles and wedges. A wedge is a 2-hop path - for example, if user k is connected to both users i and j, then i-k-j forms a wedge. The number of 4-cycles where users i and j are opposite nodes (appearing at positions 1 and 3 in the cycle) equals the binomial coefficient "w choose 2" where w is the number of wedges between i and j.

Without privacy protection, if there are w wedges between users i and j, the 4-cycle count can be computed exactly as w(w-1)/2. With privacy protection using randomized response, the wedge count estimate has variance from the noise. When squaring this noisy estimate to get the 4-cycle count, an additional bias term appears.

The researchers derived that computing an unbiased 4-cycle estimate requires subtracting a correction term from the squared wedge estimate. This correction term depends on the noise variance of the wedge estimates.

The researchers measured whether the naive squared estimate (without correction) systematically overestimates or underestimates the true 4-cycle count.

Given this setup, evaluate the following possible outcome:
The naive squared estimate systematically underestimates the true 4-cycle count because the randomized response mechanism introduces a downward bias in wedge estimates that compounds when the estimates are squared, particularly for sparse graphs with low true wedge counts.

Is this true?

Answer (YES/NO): NO